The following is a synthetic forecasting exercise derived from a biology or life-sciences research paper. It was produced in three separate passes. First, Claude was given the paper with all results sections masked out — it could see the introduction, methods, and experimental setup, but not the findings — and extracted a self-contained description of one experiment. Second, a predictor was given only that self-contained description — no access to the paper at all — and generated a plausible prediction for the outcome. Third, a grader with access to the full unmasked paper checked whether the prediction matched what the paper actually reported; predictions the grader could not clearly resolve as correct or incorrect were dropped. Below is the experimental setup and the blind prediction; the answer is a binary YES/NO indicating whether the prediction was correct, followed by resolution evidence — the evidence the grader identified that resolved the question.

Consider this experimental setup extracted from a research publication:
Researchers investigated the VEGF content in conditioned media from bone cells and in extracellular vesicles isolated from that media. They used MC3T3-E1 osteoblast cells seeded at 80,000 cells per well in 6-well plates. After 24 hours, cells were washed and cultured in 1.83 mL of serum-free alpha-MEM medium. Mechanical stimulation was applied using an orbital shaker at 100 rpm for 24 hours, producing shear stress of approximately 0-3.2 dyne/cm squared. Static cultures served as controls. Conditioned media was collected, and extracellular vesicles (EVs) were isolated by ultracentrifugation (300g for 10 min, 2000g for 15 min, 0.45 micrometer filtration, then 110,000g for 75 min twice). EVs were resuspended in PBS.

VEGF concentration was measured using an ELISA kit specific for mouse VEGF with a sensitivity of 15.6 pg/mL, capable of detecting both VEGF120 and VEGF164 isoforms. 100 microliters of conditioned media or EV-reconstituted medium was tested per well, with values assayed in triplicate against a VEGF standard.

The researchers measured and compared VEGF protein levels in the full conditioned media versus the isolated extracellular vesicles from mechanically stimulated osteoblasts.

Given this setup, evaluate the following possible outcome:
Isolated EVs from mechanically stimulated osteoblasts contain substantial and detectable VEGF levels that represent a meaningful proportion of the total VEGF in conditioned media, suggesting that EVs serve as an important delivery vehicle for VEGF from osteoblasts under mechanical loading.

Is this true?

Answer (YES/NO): NO